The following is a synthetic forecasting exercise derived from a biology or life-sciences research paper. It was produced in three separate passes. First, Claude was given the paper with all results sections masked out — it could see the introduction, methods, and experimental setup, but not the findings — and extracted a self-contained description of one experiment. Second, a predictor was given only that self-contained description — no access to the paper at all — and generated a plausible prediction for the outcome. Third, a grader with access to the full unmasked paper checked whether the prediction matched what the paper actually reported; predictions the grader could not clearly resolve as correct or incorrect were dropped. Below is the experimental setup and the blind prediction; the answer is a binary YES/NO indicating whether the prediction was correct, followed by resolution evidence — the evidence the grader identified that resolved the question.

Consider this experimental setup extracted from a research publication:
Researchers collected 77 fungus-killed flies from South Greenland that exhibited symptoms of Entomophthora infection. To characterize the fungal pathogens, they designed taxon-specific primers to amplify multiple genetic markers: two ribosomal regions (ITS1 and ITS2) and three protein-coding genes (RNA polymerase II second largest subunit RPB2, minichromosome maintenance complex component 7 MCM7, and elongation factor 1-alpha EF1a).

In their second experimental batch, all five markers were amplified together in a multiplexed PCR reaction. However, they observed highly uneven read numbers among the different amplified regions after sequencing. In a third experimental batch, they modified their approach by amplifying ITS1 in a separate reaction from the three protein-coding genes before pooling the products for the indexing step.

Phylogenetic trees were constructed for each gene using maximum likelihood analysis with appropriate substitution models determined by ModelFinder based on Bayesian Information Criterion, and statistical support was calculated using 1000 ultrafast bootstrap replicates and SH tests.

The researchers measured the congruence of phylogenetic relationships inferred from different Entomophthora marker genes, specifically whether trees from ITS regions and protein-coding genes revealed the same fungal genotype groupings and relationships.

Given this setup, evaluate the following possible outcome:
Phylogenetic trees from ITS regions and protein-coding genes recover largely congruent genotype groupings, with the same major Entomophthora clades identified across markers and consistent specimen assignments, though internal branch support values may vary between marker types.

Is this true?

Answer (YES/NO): YES